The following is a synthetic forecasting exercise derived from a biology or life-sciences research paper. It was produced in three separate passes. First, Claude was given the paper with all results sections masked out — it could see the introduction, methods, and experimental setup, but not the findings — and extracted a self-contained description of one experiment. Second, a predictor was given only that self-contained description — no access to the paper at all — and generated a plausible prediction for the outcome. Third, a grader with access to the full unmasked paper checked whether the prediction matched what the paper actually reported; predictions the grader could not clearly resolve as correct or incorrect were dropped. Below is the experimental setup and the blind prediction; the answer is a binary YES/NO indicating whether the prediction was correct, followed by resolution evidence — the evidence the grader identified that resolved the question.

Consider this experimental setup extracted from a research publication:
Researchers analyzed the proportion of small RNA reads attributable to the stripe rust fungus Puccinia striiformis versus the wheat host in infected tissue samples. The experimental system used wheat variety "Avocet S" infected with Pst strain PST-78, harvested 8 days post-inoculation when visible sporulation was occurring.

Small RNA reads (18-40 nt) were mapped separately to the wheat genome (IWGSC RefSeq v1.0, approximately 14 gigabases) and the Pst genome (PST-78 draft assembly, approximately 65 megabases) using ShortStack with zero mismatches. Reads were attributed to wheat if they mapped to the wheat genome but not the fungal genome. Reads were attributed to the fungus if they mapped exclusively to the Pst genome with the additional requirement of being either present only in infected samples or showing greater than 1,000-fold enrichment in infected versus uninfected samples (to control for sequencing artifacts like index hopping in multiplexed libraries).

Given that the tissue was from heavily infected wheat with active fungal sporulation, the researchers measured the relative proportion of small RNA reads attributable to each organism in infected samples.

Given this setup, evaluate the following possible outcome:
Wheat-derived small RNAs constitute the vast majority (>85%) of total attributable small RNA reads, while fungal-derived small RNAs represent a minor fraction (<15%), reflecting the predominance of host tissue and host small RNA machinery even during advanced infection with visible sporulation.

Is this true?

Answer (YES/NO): YES